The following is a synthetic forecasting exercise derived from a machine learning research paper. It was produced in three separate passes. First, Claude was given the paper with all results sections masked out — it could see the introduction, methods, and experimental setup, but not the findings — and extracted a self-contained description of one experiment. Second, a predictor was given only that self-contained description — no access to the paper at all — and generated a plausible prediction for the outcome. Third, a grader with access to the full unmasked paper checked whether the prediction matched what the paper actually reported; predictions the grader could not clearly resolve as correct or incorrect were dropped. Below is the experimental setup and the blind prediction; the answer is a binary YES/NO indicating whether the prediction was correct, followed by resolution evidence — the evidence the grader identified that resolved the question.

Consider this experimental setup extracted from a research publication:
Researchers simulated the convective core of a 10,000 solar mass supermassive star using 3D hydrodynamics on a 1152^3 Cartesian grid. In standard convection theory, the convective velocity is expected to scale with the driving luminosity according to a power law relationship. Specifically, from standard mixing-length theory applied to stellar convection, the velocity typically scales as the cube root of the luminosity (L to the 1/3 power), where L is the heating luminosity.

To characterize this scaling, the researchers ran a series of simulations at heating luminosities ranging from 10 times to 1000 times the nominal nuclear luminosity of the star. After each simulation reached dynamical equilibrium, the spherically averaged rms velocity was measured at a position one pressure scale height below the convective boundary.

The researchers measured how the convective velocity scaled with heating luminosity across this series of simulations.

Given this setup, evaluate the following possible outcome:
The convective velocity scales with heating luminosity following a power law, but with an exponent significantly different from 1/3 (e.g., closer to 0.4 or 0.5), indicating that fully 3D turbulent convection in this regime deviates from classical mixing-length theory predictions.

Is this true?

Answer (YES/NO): NO